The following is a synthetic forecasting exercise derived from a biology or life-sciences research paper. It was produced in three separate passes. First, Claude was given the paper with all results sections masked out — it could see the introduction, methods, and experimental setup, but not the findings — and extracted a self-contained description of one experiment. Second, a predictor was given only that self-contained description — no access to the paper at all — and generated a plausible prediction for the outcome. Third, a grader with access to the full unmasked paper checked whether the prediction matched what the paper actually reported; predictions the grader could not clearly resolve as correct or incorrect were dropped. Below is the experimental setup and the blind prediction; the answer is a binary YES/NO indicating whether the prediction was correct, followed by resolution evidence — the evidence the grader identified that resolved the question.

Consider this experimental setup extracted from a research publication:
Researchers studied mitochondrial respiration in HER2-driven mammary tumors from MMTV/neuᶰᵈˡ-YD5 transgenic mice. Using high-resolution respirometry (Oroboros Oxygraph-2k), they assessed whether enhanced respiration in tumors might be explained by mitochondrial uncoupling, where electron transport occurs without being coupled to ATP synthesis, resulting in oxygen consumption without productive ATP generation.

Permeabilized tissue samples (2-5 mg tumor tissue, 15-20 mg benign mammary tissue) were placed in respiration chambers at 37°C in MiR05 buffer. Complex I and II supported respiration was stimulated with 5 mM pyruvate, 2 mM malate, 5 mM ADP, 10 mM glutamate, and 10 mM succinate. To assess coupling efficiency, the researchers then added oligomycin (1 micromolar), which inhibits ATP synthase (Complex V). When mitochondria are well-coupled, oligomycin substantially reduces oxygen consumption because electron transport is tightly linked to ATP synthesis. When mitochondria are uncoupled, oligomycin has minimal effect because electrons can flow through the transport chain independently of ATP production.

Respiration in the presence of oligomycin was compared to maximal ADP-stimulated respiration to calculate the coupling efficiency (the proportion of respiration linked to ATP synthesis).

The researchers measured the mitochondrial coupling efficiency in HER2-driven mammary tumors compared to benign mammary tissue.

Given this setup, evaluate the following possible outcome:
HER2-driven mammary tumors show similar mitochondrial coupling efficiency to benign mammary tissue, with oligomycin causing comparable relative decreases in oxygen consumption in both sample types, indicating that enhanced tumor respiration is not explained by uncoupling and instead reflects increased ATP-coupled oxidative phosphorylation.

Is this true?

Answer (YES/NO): NO